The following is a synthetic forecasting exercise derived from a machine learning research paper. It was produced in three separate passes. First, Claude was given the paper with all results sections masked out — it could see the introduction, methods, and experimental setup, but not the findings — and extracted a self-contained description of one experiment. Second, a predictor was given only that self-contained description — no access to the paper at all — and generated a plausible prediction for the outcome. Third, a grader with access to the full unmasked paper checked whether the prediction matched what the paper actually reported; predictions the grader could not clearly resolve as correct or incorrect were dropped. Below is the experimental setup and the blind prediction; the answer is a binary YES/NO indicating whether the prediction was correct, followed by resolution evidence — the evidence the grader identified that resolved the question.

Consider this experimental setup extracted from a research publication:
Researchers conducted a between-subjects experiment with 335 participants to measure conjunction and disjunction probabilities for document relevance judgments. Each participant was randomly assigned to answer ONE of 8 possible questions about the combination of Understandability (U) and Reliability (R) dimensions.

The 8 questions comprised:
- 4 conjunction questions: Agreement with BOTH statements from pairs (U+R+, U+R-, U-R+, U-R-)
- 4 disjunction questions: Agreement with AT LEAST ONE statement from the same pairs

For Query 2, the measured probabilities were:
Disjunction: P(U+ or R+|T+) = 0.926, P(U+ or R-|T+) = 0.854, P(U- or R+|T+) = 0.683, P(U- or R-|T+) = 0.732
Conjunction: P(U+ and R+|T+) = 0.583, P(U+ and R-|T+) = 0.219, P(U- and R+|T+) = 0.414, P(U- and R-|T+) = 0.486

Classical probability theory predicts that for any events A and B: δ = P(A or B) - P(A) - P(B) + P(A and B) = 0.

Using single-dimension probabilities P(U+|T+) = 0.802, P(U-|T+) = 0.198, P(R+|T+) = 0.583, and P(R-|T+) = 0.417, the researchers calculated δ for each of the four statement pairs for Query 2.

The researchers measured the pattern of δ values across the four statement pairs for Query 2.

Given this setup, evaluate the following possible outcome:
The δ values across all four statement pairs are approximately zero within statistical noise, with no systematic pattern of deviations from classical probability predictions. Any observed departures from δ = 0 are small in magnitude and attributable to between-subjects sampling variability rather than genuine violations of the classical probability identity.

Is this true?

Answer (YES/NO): NO